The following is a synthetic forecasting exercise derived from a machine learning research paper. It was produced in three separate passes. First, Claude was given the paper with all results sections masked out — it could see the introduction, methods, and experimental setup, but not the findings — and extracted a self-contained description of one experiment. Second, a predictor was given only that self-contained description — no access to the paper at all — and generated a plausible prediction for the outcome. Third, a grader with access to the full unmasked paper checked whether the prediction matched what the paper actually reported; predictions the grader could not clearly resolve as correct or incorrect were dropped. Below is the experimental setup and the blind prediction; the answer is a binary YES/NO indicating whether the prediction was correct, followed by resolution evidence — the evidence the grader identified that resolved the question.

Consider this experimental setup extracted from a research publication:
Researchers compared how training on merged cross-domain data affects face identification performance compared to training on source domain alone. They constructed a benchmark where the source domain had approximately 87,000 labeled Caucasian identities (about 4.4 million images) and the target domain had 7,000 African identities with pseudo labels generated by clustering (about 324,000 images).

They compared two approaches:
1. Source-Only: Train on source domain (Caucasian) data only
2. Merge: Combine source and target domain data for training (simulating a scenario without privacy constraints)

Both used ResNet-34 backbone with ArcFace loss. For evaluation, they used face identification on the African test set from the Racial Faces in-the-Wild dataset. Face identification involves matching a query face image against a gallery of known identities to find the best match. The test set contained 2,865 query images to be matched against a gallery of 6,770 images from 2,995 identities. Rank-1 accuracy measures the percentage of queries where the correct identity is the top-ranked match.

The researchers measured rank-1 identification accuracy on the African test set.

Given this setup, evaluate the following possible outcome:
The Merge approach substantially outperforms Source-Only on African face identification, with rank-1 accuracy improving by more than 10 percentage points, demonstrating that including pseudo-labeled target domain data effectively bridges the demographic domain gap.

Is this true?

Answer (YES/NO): NO